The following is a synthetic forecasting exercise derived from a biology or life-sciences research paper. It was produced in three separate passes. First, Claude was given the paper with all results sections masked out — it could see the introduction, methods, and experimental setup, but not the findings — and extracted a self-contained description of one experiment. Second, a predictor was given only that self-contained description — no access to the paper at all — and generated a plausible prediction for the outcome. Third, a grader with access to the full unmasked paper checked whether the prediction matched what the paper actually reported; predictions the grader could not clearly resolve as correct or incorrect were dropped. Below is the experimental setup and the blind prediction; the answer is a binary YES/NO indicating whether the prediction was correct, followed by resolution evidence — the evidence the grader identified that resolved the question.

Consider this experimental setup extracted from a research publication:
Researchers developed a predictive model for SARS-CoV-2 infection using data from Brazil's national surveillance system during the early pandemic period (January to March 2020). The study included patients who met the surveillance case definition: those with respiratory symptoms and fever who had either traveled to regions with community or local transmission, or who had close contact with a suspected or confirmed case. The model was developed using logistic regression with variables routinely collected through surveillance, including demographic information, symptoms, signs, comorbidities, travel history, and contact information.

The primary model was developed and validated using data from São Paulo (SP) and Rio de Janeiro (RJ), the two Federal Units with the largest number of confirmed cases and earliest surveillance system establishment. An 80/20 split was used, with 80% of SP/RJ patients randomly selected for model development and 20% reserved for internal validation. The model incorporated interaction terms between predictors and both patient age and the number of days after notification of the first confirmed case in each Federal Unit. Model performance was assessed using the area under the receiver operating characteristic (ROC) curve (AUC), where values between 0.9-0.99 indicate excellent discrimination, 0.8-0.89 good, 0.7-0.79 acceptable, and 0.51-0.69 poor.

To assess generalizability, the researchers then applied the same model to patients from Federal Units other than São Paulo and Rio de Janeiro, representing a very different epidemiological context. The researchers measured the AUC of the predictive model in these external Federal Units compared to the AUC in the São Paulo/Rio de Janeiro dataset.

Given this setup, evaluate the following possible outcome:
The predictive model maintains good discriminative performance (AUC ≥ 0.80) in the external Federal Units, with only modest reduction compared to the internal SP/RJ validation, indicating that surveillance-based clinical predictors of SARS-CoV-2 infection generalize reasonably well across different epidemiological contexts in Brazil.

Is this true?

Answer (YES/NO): NO